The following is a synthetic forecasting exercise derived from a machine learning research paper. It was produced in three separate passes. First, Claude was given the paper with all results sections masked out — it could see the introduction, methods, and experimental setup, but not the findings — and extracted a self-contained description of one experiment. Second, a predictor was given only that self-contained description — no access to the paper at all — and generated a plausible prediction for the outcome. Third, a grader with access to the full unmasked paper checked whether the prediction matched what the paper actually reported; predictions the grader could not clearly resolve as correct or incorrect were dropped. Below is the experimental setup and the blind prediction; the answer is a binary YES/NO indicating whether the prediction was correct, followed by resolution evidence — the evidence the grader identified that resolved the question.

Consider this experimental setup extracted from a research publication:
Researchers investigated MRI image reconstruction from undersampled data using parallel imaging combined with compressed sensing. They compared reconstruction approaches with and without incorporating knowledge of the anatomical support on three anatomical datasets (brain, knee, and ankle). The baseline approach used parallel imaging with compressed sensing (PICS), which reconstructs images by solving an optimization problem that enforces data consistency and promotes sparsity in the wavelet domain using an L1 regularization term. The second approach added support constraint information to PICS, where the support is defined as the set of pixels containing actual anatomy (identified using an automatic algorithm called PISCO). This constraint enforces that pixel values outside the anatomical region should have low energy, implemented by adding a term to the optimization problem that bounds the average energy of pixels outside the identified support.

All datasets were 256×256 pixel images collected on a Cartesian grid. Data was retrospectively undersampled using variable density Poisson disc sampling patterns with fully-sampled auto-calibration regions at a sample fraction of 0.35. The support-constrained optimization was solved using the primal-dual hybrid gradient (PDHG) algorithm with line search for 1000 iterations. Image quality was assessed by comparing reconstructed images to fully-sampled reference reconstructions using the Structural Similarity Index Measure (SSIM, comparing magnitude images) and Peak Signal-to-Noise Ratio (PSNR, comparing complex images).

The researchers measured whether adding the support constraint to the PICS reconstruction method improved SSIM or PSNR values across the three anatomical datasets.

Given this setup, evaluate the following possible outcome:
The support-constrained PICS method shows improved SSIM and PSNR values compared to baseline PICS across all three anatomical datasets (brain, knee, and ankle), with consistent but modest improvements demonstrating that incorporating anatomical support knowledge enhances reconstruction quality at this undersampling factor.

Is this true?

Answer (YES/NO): NO